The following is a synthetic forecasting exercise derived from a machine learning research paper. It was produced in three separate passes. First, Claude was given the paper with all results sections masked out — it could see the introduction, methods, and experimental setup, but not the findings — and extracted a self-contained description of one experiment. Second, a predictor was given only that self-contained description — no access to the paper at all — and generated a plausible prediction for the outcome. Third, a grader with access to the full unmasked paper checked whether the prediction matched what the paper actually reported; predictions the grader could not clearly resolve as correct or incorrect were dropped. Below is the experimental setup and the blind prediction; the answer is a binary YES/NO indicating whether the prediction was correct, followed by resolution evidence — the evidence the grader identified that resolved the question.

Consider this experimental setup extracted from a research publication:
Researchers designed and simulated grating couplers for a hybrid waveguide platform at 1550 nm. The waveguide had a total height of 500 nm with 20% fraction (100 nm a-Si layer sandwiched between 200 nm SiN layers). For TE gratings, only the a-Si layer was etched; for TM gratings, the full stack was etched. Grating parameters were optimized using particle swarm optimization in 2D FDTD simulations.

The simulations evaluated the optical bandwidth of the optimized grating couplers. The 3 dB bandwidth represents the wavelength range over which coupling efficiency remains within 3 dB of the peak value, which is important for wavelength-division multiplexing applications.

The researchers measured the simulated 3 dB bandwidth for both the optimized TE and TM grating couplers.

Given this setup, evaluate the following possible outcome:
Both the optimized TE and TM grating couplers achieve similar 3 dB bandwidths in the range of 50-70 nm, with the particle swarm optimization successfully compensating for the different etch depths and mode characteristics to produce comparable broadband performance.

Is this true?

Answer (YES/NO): NO